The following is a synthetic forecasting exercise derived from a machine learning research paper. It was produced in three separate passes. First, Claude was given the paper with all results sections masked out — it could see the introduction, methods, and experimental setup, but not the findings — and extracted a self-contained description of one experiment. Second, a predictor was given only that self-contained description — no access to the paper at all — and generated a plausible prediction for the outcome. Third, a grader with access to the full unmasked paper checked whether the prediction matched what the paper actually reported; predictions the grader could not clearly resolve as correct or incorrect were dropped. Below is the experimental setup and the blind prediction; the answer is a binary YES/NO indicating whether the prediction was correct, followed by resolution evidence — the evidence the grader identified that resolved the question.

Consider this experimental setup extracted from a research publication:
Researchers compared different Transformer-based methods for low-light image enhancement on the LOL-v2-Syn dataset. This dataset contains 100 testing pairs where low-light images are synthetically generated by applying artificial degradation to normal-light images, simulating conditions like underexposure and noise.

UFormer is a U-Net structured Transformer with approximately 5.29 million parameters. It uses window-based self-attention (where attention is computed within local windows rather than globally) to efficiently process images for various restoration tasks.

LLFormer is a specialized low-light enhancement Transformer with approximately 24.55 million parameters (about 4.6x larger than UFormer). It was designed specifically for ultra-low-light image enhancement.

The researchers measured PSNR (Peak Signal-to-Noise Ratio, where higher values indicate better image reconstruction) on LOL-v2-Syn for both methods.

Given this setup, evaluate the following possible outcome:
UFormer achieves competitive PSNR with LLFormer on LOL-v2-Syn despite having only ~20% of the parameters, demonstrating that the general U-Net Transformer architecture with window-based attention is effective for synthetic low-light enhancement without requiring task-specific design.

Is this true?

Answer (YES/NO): NO